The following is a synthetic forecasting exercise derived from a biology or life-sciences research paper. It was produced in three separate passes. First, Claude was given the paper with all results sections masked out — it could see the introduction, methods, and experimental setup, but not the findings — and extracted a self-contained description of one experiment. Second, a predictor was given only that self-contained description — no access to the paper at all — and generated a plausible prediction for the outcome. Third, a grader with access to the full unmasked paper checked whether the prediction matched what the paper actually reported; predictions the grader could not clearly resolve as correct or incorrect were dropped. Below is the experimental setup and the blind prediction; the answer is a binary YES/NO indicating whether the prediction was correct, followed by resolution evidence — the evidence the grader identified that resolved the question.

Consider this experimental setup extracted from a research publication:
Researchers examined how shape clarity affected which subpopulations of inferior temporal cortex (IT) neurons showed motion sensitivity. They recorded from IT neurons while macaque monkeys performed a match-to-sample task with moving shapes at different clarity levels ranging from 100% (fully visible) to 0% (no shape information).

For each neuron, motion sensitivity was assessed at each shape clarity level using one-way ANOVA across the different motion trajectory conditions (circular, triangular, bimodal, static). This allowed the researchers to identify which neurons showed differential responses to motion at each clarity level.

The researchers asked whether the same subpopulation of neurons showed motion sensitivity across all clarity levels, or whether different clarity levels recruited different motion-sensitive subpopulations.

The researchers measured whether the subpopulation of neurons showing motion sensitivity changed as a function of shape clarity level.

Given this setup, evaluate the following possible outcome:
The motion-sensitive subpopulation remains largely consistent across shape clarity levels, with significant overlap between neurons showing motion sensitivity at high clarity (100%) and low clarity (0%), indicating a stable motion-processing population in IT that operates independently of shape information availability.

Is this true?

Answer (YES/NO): NO